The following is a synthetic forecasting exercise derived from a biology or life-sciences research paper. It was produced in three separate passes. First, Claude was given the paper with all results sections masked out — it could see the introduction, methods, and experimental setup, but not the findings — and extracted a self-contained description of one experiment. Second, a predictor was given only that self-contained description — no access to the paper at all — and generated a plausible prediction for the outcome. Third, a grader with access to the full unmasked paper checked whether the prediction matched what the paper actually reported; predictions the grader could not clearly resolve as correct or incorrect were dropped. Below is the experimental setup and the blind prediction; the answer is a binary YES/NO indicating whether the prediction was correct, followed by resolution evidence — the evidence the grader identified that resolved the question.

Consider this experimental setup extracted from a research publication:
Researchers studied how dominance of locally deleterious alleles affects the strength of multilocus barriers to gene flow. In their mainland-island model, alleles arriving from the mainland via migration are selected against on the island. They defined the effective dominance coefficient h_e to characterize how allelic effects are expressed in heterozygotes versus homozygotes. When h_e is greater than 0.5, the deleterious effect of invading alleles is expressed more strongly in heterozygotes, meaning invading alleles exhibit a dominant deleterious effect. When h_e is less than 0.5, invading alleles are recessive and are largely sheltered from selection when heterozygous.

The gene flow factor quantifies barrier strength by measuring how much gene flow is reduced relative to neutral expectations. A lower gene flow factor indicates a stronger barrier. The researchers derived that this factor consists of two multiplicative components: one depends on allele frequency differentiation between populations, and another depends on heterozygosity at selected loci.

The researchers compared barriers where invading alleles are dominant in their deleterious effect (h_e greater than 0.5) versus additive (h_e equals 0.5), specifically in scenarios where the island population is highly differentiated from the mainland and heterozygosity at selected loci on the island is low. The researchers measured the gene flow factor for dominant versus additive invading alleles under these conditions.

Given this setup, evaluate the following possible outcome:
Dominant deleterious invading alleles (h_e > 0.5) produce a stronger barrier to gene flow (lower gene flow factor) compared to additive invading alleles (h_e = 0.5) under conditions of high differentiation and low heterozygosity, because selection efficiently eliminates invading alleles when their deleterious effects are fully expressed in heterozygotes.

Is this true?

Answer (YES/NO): YES